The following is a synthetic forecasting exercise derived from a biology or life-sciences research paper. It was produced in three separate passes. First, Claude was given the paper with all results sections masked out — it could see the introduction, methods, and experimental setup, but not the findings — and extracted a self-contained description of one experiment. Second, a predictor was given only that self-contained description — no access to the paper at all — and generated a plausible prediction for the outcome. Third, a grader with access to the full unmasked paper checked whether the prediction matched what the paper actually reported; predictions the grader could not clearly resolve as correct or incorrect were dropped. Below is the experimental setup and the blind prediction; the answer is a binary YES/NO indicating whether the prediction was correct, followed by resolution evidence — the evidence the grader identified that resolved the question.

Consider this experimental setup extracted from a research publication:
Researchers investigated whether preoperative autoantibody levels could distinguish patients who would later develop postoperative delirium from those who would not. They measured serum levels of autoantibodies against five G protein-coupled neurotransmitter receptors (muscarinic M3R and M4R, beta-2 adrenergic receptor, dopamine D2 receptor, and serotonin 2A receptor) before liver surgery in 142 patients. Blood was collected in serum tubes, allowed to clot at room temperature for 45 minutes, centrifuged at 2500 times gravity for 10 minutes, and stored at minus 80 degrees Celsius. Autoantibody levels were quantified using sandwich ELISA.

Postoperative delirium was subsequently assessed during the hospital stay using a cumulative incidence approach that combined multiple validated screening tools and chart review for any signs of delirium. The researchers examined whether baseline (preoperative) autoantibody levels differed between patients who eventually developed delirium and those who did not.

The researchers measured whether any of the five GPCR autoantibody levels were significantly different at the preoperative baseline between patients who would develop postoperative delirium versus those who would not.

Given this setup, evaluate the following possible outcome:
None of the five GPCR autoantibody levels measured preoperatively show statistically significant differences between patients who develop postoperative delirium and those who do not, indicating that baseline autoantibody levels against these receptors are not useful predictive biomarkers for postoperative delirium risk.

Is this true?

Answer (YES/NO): NO